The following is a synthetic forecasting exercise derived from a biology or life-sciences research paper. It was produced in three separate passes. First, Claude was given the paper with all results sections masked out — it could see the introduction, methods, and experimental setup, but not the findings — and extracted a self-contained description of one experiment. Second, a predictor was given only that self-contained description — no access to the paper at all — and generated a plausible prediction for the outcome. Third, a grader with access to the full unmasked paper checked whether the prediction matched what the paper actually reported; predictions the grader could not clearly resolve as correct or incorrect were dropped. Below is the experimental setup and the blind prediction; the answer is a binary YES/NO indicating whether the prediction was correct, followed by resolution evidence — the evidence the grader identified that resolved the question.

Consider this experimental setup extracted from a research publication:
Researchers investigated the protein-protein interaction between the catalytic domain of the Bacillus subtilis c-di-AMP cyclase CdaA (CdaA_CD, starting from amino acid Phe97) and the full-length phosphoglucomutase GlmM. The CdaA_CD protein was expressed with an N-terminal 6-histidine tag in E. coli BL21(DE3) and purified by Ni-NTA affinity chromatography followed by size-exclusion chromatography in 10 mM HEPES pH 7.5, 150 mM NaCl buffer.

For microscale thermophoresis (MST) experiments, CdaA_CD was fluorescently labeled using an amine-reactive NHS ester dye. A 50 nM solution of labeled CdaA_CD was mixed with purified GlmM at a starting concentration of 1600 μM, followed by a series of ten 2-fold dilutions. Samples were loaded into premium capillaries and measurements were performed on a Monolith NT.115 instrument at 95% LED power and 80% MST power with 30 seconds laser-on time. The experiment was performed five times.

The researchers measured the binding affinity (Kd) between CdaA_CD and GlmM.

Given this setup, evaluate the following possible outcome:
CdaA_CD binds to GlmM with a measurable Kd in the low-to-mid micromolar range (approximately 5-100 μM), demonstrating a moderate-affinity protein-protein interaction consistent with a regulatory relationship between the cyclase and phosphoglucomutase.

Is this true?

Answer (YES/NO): YES